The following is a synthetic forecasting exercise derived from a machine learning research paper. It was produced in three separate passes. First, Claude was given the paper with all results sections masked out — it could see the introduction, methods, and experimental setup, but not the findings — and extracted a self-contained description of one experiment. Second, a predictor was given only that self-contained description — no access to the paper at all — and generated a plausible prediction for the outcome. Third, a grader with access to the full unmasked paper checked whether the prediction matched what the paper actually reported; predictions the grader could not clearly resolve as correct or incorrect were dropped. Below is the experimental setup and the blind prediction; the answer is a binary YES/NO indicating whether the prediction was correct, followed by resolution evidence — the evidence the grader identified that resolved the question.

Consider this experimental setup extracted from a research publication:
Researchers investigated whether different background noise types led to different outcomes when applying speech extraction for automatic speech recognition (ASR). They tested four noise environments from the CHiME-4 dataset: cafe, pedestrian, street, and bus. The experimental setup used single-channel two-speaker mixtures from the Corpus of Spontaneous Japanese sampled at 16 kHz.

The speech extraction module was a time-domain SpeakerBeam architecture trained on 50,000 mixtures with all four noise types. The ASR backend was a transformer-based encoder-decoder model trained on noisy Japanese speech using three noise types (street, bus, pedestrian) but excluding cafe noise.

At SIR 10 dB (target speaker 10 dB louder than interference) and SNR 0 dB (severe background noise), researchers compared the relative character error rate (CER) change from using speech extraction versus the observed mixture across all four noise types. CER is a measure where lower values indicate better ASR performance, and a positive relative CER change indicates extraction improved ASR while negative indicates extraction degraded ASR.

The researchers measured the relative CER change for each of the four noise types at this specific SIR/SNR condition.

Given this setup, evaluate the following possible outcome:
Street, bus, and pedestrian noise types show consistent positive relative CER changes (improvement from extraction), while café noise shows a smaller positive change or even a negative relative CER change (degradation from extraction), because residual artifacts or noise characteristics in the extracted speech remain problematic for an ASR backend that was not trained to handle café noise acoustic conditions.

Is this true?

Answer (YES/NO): NO